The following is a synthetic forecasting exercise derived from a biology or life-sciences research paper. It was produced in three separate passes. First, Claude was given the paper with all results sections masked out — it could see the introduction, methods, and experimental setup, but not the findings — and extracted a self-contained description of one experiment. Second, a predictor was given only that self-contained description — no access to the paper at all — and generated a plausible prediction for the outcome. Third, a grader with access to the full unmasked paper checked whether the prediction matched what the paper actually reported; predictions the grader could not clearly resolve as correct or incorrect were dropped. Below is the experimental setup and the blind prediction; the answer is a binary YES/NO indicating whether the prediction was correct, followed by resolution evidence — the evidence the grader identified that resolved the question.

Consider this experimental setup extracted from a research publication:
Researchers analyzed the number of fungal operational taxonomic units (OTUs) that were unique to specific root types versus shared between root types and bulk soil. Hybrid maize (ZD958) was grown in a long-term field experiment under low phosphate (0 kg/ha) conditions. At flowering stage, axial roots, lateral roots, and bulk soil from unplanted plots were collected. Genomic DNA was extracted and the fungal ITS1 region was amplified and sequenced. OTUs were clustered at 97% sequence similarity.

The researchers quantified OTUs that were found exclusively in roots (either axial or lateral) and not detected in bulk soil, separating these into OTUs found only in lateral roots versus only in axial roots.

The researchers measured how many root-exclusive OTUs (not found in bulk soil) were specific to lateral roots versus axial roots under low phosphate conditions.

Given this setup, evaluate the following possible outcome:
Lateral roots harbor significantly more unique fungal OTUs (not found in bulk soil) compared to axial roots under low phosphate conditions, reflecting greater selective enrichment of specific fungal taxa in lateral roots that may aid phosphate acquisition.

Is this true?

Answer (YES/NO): YES